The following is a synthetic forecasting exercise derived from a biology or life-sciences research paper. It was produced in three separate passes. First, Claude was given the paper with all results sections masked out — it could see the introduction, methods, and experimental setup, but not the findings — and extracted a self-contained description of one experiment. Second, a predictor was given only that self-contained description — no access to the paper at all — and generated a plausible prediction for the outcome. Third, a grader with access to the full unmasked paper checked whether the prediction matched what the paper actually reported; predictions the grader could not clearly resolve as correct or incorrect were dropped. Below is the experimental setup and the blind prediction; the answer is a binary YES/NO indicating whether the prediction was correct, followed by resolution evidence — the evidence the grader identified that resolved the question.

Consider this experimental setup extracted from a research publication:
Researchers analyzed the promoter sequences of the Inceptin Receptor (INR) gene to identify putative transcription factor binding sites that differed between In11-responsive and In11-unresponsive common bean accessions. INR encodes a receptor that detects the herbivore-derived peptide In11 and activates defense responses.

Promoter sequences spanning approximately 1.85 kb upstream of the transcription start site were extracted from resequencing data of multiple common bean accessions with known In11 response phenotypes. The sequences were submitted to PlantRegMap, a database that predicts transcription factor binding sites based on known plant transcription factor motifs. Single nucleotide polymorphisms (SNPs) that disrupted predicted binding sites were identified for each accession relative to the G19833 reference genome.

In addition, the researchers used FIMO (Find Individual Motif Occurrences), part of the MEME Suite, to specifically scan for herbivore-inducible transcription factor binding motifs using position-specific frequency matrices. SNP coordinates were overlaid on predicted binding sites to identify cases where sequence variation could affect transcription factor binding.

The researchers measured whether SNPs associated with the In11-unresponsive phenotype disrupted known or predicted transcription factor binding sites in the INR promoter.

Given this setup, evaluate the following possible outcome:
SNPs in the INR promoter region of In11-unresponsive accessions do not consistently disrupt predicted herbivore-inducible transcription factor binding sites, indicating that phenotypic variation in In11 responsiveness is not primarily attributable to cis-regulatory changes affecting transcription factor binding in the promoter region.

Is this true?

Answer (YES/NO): YES